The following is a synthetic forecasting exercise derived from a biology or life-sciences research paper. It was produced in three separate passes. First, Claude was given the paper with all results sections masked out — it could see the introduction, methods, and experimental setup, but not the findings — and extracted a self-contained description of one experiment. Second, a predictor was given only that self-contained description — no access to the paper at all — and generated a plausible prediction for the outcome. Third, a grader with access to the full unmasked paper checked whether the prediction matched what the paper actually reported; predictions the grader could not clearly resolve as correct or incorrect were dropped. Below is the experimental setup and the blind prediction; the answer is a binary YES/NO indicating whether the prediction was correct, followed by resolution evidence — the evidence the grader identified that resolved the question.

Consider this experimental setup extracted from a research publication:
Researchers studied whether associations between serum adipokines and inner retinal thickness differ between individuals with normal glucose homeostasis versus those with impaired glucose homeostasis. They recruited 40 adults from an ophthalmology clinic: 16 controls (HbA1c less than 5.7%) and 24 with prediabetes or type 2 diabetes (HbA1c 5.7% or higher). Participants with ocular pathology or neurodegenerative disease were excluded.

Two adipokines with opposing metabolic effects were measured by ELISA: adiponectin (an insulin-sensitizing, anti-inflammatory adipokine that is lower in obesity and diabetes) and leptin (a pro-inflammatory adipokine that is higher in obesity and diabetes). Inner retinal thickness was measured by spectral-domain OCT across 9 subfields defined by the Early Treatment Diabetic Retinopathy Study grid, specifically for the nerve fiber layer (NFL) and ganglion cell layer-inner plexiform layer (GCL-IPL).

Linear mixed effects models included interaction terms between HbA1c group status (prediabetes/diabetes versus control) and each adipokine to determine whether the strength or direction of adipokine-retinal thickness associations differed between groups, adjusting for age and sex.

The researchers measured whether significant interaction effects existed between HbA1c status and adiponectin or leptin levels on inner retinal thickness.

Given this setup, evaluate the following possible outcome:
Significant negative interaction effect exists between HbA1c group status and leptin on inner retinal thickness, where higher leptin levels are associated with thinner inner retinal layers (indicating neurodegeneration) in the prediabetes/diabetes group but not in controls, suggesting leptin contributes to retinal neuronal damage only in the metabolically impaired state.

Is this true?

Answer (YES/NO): NO